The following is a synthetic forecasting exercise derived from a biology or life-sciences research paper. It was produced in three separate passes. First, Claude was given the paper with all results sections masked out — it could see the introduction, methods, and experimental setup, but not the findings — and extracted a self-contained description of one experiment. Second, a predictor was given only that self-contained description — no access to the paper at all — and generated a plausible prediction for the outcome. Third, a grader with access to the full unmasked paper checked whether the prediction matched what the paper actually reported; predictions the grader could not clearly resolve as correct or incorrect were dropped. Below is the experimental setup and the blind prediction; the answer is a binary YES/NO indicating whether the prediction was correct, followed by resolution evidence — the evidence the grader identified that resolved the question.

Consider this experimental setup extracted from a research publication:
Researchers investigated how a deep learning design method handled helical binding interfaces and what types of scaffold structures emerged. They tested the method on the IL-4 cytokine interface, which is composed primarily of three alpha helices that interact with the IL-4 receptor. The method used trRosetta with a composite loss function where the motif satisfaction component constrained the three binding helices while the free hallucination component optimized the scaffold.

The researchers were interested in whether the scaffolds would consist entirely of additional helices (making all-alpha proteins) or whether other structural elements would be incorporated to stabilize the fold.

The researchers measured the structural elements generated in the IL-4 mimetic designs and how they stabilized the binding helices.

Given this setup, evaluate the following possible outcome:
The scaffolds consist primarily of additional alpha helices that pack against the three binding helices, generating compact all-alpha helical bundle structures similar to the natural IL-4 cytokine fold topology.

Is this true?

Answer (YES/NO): NO